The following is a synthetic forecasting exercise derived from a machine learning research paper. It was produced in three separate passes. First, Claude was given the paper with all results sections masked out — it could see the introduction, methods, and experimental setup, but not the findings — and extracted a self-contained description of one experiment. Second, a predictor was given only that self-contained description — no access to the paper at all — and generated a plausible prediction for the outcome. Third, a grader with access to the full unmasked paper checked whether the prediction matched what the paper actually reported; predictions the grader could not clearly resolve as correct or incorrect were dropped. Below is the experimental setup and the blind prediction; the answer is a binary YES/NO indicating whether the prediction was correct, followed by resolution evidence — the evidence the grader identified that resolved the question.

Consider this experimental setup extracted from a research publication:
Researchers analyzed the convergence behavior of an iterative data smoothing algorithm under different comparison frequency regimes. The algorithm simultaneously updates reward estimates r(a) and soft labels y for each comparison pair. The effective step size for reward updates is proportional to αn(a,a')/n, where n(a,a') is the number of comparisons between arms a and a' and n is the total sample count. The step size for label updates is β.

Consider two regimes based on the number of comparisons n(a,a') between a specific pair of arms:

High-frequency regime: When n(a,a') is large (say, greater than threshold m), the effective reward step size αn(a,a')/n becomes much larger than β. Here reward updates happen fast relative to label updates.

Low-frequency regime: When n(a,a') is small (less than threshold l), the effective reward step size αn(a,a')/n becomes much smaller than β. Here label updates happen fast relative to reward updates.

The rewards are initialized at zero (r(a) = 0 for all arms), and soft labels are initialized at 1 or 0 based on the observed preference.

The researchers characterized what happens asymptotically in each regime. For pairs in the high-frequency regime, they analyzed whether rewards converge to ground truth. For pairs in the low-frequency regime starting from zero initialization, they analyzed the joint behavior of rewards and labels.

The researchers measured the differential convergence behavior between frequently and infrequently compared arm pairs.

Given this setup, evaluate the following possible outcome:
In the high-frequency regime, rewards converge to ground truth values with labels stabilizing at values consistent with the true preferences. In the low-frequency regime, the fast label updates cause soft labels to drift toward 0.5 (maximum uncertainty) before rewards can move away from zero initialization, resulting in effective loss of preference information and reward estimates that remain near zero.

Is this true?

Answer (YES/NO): YES